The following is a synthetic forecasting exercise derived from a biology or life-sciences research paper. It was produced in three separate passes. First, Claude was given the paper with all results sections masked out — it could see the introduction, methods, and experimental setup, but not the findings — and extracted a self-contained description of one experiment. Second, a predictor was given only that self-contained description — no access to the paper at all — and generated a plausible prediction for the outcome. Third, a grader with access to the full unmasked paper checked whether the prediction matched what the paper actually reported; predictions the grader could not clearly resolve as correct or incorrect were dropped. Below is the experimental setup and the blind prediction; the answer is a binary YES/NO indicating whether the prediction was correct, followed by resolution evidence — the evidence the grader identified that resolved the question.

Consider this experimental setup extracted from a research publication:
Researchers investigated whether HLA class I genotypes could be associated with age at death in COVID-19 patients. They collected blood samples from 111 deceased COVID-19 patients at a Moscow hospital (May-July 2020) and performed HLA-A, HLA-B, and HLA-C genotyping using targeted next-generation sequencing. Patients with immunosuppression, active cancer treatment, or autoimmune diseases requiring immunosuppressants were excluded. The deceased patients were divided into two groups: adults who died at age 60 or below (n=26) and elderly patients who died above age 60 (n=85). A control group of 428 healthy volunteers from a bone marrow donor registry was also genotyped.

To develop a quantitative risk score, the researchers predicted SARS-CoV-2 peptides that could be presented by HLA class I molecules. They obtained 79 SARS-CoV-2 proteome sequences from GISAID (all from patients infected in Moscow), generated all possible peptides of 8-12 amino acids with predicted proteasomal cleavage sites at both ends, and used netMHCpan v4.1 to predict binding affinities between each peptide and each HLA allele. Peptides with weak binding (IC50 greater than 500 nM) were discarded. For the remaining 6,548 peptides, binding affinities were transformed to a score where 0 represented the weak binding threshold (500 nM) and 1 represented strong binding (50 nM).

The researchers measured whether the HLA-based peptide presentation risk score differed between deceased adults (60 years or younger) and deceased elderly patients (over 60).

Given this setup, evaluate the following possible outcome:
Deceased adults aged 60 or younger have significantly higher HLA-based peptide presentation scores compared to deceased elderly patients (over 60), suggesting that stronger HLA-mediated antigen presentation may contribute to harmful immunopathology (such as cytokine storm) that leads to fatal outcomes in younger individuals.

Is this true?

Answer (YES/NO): NO